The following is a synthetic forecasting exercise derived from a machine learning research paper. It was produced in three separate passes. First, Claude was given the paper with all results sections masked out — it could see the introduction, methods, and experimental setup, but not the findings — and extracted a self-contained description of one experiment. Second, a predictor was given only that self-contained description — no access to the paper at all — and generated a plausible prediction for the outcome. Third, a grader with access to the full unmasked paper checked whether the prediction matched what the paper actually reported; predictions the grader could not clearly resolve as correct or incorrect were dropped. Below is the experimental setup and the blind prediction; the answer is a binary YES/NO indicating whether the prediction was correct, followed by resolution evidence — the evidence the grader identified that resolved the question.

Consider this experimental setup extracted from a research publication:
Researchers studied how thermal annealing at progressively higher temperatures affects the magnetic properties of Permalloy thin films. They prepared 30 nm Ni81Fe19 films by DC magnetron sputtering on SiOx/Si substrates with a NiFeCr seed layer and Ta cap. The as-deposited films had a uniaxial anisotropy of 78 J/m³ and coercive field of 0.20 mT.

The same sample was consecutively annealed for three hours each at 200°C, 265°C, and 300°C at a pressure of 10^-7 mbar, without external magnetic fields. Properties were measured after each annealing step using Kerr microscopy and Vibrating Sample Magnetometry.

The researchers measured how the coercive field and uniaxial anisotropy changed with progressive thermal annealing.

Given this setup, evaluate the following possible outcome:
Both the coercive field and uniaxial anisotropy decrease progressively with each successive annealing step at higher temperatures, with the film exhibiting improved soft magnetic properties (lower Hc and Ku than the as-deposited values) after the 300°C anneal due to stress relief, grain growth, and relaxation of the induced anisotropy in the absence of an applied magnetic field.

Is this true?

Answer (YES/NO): NO